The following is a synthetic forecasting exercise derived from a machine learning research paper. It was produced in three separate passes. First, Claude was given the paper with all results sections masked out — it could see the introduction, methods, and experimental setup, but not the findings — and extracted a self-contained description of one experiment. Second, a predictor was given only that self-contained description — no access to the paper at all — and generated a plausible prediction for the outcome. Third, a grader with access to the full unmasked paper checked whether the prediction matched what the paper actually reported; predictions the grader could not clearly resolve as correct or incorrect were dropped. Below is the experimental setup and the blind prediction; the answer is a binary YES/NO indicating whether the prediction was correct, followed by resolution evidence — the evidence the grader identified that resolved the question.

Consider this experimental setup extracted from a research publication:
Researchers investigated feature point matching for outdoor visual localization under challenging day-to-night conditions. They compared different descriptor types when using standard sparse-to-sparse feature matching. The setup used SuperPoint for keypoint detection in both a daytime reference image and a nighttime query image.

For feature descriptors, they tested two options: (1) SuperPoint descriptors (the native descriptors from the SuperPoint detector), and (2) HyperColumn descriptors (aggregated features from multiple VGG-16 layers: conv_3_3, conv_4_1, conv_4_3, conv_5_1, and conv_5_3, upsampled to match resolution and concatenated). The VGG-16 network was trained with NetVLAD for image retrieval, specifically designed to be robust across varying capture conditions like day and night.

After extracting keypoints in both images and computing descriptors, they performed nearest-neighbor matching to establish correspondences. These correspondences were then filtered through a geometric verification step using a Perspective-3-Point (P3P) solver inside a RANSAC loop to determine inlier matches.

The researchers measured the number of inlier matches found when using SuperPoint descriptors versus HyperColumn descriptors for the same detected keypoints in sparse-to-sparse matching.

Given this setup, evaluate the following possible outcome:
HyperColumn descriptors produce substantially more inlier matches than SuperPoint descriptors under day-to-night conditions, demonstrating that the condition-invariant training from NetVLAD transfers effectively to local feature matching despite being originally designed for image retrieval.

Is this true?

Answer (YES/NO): NO